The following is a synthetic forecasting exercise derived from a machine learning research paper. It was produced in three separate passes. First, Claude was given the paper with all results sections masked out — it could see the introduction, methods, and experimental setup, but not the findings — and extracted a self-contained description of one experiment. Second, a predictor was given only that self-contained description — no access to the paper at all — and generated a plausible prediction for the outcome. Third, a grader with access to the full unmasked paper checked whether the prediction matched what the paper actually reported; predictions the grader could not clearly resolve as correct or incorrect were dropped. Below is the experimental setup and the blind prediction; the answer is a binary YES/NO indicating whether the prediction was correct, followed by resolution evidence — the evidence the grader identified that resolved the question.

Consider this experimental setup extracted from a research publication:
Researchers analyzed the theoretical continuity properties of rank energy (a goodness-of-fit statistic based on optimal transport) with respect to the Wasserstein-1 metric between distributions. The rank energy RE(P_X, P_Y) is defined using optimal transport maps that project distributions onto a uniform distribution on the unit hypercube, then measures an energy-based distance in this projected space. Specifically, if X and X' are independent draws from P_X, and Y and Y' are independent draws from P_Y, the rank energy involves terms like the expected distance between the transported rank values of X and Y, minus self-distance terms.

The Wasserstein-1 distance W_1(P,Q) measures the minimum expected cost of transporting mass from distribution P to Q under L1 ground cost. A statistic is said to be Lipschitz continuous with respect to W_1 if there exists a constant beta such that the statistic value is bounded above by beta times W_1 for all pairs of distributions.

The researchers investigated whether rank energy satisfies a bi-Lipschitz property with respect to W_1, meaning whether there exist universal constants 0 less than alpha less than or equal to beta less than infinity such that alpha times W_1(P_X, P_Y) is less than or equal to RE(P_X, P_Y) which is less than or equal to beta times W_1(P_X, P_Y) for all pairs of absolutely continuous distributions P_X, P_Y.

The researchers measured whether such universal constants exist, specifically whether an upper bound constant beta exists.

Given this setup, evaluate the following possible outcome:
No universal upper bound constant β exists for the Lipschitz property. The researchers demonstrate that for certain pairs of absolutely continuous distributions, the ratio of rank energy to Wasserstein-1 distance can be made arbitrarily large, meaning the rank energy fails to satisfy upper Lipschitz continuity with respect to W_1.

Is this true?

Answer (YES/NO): YES